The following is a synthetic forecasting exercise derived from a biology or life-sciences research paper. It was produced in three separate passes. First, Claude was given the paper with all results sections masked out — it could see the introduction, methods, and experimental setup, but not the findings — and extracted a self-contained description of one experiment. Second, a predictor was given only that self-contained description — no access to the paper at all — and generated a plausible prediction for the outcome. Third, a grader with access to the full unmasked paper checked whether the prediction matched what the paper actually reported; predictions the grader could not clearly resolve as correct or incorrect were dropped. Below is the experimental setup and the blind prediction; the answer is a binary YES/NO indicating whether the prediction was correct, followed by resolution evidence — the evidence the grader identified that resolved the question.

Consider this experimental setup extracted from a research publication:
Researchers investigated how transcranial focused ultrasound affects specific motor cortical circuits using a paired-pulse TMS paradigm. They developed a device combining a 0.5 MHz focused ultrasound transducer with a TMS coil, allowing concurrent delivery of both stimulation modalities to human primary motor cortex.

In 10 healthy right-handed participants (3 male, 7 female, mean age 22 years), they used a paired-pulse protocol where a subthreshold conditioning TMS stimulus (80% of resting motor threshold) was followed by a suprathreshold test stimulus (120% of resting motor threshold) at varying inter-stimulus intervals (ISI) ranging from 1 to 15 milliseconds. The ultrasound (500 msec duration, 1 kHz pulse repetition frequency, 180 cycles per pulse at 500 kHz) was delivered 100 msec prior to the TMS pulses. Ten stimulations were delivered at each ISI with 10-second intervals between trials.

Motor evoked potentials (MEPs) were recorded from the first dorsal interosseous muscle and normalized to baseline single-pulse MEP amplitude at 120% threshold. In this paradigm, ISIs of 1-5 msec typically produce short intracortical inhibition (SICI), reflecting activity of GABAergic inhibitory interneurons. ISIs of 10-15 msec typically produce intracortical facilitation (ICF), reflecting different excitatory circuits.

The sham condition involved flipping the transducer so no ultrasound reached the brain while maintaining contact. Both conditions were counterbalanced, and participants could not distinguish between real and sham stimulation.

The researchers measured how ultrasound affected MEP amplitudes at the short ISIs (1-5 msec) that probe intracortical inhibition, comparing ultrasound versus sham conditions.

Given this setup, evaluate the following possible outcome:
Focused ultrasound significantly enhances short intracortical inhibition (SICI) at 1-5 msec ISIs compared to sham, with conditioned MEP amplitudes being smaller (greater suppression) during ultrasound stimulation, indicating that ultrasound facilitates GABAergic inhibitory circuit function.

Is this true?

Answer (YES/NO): NO